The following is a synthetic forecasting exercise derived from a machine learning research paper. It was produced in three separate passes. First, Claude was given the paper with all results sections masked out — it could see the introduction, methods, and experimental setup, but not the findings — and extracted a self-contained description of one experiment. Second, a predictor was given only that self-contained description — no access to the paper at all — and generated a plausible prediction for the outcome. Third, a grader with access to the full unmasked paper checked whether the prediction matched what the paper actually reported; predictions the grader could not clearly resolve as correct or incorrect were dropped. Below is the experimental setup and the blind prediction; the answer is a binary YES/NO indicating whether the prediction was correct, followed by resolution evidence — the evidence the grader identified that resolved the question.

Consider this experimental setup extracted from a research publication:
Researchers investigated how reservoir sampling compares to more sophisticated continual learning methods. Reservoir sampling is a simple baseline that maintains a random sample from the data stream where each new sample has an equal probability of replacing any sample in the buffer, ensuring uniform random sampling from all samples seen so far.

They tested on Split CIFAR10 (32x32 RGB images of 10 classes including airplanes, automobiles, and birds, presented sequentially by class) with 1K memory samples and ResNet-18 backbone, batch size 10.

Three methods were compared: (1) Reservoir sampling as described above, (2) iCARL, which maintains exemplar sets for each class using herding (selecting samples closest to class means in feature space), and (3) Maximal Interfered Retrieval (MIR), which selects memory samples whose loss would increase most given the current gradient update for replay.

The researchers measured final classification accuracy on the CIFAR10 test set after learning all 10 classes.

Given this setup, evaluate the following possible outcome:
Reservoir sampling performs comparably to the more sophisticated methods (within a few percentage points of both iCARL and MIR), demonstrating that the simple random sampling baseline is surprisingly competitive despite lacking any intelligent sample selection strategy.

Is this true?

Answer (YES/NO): YES